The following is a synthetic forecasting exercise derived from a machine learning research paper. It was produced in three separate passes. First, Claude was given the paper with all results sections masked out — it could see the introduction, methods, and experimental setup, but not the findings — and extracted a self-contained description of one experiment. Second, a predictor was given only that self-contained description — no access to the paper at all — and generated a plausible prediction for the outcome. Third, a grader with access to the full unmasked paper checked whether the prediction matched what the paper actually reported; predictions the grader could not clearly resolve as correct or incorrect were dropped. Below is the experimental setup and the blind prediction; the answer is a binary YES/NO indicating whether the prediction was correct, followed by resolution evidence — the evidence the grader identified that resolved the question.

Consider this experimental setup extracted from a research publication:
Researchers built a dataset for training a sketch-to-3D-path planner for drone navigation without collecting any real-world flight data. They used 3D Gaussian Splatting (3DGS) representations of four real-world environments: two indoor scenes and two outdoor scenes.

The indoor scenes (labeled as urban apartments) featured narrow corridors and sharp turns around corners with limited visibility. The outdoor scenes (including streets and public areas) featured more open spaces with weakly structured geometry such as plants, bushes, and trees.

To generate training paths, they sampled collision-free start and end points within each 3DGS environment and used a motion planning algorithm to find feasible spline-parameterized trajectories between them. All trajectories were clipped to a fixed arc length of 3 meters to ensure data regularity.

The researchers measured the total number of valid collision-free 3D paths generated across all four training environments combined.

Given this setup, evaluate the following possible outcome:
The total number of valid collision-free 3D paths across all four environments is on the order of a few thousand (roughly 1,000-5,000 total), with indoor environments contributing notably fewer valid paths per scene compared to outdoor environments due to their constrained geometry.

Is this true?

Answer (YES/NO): NO